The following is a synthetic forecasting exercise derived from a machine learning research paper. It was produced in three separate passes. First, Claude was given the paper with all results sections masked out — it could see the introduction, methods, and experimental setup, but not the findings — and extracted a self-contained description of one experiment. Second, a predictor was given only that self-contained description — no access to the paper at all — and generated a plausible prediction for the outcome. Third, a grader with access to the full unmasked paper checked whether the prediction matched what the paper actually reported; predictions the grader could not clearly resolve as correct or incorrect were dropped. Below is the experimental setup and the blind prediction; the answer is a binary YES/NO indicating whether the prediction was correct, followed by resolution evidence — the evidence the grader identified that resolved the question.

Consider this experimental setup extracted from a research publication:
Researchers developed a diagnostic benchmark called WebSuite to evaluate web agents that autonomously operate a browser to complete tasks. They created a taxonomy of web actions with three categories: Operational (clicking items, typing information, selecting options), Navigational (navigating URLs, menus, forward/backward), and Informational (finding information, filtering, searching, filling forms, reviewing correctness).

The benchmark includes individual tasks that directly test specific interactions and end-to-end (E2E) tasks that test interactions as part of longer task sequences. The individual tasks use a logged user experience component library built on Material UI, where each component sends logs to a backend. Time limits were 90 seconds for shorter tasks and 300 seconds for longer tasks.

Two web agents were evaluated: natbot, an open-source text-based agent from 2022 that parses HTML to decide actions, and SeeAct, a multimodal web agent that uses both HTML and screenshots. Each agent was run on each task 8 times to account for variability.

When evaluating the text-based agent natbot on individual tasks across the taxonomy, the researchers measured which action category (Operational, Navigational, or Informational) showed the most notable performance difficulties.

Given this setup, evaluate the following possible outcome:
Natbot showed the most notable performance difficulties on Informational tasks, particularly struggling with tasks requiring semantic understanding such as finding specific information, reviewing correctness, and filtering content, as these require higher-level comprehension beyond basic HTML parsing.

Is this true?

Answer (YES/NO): YES